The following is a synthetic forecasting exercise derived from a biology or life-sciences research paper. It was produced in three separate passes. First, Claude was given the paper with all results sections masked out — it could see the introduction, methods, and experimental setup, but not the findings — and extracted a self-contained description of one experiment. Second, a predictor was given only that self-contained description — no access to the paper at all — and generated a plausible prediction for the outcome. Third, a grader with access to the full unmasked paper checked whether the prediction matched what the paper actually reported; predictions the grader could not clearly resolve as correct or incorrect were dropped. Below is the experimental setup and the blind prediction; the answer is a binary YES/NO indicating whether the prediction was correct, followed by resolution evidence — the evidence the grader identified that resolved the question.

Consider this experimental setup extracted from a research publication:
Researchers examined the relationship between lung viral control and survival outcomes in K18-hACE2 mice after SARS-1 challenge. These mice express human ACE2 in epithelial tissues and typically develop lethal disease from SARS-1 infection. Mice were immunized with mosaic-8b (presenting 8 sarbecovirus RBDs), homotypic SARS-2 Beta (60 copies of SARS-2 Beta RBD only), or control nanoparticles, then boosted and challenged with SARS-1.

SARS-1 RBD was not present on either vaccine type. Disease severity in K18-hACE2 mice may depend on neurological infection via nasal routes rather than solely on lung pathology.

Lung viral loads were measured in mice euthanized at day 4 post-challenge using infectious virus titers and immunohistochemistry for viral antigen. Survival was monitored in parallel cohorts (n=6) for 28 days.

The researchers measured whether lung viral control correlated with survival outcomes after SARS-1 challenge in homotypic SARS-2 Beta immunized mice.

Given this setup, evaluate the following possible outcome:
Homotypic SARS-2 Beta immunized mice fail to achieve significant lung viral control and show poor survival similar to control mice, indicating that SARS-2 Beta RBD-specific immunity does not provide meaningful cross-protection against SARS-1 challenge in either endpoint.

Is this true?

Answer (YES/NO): NO